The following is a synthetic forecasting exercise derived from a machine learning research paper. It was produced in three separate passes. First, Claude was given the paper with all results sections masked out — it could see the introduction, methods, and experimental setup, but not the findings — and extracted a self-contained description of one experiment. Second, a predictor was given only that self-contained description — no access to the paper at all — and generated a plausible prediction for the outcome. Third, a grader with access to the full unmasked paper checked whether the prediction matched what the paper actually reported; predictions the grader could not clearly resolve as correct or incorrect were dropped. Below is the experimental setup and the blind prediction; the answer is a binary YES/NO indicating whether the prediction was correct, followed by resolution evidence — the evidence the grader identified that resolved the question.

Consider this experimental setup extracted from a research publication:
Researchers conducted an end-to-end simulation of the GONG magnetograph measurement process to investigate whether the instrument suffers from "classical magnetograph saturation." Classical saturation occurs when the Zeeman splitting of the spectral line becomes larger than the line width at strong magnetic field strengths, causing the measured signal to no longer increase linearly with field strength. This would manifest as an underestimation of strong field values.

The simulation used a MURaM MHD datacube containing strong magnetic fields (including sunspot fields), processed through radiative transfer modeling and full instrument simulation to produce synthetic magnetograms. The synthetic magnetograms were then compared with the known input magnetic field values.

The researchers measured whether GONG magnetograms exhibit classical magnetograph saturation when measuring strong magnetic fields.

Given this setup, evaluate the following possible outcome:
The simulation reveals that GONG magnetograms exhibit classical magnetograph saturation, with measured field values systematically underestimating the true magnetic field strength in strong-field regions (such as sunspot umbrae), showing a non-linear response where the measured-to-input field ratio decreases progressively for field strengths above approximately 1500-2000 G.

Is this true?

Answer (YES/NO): NO